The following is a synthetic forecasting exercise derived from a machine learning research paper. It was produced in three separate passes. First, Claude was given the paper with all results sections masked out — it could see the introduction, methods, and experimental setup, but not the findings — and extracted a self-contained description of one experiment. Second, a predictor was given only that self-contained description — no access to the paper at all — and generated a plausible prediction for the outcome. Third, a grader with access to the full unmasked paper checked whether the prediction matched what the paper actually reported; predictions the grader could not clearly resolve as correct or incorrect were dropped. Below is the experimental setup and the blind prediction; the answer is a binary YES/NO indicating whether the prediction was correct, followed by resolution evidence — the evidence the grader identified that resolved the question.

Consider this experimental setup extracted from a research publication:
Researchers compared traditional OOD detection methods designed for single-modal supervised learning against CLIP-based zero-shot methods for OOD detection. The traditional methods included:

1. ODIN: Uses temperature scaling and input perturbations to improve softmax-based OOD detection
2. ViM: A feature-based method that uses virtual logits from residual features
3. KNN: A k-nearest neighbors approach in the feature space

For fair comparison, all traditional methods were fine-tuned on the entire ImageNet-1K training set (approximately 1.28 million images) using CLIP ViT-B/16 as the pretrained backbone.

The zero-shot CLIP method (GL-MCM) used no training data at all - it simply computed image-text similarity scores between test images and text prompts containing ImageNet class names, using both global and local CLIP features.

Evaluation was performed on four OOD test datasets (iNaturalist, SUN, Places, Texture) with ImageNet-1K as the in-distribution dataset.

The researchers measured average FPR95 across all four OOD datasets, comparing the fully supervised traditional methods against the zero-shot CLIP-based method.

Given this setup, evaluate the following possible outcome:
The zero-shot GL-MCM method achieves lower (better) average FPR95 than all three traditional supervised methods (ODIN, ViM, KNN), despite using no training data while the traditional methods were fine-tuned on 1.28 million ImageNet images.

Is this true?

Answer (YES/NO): YES